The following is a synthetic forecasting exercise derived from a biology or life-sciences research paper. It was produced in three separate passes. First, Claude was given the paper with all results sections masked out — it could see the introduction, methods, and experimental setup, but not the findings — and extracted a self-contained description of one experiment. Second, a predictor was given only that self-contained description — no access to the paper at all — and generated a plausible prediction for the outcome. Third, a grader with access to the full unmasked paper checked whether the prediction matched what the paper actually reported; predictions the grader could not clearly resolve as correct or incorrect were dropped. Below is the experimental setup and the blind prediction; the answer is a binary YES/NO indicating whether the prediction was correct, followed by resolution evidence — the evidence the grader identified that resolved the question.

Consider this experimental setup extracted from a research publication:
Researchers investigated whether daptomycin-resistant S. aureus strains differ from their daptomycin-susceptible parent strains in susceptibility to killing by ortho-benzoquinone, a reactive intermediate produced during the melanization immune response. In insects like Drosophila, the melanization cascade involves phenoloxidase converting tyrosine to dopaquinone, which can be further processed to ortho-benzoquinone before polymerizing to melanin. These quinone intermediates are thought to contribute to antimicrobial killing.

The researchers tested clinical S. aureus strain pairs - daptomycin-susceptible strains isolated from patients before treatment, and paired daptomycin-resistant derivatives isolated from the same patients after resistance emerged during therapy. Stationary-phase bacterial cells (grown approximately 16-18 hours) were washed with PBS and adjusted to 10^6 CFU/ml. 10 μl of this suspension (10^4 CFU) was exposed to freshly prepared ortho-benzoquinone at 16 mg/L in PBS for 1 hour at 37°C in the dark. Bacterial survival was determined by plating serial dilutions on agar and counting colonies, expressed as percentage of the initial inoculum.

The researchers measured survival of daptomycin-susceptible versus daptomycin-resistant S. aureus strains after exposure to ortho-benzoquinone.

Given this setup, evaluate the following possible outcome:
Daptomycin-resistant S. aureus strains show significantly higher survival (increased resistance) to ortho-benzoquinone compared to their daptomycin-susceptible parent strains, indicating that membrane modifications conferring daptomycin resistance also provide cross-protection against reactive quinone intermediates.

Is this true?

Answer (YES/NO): NO